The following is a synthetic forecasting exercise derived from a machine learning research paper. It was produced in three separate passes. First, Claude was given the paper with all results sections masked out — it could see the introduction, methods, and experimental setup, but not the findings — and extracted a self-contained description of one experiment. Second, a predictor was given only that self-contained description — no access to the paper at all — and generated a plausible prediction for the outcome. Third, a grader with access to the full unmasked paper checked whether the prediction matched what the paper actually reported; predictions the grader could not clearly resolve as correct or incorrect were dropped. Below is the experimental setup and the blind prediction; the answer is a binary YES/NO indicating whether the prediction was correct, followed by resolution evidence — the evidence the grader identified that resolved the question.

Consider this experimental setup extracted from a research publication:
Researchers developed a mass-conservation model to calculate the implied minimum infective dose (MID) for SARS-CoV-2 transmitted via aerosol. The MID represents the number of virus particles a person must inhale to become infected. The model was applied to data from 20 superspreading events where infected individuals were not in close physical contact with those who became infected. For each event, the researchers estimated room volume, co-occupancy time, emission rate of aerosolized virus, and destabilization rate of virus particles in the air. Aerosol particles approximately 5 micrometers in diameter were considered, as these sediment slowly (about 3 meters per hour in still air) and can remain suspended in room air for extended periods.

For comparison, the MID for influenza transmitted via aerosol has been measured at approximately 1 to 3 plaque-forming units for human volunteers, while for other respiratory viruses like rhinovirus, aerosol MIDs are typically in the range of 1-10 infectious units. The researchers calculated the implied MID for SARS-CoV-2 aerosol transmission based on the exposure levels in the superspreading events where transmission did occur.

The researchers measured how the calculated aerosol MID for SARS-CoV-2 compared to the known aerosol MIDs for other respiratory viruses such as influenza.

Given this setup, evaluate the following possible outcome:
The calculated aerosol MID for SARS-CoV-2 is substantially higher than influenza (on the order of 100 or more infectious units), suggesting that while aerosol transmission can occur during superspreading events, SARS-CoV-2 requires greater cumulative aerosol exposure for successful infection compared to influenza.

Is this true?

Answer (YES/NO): NO